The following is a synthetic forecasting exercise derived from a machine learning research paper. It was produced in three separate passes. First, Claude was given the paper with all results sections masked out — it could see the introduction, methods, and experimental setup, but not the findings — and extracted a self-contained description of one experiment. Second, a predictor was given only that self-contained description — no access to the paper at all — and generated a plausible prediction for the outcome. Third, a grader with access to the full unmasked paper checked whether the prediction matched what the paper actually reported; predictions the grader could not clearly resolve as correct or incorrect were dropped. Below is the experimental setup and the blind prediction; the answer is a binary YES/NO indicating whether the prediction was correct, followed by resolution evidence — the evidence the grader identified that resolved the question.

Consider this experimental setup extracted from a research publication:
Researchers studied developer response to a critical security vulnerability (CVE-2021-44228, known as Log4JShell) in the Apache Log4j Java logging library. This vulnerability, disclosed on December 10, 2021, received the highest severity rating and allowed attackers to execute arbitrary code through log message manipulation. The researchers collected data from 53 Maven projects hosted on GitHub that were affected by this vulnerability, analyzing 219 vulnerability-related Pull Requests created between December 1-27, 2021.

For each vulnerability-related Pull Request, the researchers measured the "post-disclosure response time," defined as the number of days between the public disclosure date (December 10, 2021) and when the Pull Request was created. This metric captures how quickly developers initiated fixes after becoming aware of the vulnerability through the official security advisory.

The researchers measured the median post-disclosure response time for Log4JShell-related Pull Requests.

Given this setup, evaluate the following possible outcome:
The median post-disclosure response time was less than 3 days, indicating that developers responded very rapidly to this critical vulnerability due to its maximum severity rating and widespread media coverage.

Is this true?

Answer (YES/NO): NO